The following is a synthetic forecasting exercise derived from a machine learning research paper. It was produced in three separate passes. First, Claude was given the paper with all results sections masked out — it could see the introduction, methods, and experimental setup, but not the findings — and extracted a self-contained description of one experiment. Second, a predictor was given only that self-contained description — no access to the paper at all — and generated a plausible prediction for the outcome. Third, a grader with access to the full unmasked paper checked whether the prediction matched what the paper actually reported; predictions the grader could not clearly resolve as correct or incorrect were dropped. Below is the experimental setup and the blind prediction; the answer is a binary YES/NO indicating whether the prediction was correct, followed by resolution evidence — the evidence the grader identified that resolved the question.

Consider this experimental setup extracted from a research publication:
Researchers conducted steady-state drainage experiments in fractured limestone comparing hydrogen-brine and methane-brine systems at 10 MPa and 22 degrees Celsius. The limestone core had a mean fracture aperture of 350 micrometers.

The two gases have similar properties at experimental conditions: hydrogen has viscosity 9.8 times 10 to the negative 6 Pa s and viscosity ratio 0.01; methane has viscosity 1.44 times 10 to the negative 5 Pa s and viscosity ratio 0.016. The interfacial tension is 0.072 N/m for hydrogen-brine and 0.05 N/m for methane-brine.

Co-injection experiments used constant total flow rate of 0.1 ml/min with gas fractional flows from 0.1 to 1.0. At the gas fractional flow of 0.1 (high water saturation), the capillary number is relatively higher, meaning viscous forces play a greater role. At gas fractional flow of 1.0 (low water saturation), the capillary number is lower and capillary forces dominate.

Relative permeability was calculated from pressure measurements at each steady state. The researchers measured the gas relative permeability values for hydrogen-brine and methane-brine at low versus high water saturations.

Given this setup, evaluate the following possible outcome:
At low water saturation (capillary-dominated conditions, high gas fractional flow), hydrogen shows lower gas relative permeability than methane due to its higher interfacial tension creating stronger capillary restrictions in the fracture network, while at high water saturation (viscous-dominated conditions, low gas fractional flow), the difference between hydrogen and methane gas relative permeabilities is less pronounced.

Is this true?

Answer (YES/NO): NO